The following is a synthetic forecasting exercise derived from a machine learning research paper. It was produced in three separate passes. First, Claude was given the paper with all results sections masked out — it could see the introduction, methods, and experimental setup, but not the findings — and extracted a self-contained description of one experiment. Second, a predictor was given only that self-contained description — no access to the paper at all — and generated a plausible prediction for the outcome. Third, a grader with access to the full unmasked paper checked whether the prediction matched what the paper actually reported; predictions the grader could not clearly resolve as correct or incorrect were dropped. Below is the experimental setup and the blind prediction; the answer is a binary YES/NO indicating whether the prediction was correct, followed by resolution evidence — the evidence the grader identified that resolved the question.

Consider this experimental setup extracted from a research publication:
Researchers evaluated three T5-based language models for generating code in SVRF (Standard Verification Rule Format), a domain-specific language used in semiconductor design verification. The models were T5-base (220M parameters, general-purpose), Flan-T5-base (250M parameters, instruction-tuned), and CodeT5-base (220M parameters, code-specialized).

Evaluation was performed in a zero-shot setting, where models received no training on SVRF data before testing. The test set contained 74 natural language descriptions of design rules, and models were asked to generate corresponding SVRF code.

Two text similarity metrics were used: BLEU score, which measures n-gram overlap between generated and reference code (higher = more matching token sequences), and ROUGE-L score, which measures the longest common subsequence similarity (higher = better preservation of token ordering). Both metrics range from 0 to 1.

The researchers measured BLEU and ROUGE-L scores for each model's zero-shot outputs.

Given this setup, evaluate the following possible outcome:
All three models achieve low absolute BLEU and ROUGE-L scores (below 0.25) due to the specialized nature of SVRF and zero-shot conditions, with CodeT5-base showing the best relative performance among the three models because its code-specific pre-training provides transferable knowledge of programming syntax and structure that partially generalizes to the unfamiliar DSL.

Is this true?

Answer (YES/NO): NO